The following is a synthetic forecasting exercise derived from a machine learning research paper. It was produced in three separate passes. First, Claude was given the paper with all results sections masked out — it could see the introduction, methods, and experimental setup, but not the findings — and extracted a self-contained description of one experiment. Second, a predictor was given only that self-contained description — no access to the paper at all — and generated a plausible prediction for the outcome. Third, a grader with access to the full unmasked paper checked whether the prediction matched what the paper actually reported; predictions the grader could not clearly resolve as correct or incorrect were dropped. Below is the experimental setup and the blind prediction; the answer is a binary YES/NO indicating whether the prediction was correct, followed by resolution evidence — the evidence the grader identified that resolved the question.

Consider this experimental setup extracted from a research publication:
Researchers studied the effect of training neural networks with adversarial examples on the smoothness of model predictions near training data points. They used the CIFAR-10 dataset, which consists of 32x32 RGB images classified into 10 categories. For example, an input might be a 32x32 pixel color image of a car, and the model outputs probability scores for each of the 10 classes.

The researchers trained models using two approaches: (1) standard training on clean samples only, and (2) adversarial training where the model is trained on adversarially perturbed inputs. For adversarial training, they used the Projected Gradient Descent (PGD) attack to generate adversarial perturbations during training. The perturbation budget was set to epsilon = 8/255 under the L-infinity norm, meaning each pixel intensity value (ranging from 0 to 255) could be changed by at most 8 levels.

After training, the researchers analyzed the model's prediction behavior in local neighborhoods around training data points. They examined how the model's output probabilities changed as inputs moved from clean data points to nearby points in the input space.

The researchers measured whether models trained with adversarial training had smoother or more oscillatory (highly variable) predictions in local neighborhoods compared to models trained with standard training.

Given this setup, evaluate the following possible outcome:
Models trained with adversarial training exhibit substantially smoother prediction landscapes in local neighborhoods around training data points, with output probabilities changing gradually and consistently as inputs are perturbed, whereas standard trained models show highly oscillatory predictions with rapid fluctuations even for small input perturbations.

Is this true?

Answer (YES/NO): NO